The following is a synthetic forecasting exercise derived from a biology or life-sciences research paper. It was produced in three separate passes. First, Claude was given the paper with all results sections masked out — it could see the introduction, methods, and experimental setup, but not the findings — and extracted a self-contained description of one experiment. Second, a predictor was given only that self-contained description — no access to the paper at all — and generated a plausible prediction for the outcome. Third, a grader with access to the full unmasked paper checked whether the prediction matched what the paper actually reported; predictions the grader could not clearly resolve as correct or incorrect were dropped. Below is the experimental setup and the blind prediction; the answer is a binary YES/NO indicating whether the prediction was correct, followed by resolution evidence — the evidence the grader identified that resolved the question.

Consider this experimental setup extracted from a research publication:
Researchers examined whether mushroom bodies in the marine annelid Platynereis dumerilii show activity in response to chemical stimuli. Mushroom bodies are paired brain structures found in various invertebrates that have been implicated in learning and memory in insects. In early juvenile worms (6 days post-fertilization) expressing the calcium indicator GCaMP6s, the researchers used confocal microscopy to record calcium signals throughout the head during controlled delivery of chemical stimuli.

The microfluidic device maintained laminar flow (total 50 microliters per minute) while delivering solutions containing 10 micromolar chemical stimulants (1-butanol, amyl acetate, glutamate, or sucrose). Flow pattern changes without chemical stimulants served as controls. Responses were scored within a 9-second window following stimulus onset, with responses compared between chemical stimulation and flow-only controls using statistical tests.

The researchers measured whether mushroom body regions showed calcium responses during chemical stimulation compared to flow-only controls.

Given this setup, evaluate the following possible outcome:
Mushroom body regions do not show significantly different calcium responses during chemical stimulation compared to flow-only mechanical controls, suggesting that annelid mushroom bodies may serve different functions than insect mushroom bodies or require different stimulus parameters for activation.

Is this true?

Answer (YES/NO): NO